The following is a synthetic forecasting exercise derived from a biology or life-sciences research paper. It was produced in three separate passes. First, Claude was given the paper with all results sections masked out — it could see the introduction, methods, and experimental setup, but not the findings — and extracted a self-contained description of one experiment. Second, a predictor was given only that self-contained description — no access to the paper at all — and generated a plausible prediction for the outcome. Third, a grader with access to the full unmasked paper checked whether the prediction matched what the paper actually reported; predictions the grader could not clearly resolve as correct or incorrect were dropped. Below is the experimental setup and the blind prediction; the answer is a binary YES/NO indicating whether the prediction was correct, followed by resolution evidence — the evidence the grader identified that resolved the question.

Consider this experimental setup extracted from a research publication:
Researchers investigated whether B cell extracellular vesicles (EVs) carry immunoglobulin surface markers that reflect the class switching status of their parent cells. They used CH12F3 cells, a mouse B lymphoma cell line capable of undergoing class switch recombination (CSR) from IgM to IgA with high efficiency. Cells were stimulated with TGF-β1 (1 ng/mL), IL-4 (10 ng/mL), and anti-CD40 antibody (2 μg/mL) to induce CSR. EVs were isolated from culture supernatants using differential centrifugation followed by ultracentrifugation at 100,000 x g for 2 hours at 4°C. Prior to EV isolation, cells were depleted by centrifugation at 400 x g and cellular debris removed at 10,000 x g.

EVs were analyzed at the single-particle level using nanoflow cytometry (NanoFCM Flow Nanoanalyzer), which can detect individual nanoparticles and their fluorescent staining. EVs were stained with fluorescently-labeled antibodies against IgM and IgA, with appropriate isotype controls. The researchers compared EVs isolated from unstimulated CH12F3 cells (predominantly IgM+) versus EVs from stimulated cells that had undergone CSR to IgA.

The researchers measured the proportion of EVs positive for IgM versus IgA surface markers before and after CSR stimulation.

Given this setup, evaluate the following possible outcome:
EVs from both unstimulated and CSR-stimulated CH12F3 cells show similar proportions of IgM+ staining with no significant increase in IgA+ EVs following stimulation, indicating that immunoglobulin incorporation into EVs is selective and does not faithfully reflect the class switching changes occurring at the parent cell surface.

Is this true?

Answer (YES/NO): NO